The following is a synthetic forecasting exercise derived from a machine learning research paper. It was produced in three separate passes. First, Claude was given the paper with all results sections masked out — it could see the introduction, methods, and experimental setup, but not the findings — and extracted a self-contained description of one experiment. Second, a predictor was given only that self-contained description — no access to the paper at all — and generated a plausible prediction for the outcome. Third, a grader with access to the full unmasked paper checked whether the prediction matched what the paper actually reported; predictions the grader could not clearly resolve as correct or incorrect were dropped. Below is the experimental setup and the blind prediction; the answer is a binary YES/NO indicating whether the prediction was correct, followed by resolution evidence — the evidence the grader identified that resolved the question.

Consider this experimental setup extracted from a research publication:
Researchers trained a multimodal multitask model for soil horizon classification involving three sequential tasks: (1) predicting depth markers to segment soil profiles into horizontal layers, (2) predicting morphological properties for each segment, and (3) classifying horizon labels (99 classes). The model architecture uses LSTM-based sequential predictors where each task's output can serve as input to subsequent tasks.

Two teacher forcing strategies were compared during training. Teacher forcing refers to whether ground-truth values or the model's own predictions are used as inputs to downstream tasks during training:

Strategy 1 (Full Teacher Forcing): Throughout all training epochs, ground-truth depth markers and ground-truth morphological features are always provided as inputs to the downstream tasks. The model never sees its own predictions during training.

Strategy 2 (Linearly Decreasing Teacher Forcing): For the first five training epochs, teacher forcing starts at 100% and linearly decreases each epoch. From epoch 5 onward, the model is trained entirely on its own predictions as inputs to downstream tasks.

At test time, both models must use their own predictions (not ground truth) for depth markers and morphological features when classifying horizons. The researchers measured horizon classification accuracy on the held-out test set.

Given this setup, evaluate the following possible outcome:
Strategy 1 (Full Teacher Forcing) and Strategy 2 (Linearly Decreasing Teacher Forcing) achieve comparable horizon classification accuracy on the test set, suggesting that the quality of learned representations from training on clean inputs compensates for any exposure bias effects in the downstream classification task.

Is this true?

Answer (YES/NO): NO